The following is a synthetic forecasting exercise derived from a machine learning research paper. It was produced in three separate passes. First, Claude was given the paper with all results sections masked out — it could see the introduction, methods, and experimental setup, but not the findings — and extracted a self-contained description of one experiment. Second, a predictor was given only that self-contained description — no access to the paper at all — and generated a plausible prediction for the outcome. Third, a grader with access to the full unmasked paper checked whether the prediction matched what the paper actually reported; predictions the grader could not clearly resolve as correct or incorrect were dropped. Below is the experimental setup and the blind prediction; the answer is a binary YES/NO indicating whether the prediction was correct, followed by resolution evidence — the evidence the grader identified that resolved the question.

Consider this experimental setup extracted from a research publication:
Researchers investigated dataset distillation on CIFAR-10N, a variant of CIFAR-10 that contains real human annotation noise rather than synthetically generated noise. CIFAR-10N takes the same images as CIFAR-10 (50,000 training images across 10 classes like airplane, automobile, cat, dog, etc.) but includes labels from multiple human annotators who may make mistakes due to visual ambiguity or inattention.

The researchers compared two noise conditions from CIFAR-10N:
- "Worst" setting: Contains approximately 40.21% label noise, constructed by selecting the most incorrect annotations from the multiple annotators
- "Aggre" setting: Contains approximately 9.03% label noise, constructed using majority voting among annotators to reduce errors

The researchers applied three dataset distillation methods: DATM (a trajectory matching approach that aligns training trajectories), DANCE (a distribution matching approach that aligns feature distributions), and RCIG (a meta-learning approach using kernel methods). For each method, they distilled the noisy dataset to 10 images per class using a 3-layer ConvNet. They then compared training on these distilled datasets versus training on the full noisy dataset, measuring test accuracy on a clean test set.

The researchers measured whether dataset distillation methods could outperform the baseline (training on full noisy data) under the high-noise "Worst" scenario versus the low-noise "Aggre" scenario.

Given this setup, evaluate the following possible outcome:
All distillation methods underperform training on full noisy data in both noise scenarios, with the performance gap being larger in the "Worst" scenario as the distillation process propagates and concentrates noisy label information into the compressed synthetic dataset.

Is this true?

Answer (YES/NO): NO